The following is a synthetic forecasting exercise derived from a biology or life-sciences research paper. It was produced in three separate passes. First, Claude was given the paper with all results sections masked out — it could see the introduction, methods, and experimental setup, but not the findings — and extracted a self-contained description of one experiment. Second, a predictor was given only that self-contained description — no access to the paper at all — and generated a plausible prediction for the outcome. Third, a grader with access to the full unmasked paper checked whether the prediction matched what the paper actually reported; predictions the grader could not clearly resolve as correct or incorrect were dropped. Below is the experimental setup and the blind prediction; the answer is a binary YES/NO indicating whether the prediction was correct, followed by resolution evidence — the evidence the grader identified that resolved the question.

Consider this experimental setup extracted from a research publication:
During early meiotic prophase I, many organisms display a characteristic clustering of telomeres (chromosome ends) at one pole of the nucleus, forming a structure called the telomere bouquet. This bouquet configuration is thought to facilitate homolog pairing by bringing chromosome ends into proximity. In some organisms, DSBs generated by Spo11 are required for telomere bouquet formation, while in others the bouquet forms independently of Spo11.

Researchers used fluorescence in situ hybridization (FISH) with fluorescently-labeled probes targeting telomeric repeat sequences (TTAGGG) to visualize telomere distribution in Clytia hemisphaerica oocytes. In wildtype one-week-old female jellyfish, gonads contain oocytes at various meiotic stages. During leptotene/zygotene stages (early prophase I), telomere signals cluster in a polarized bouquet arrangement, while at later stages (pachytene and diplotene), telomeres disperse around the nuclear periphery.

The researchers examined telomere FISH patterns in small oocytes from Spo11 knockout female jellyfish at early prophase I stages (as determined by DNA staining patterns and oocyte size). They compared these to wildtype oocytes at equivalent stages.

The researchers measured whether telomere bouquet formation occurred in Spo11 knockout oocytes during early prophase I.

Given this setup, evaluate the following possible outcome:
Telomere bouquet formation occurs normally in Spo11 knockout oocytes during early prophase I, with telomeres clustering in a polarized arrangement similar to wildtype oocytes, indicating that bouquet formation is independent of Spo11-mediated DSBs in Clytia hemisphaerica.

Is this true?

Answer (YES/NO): YES